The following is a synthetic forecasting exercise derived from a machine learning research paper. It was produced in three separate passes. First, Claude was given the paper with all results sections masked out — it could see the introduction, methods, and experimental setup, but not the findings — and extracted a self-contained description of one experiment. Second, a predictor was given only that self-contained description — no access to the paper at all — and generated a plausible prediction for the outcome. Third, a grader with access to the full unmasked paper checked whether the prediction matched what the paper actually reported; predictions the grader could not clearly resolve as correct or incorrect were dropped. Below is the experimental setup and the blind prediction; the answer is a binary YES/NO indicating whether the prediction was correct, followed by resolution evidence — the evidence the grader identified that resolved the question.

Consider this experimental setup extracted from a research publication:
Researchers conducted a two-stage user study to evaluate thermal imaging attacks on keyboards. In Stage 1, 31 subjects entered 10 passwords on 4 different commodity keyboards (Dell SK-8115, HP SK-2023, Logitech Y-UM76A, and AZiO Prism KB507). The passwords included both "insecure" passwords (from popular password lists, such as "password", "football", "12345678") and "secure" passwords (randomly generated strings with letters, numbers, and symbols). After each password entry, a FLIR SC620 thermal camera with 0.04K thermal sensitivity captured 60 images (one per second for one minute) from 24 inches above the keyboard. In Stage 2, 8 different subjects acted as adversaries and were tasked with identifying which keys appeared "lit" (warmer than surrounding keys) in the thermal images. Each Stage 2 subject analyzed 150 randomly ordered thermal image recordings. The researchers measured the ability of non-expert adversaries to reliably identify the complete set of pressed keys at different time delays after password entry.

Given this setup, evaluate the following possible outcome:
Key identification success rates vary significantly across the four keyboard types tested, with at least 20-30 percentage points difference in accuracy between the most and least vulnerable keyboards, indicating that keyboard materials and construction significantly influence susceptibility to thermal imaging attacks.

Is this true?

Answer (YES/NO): NO